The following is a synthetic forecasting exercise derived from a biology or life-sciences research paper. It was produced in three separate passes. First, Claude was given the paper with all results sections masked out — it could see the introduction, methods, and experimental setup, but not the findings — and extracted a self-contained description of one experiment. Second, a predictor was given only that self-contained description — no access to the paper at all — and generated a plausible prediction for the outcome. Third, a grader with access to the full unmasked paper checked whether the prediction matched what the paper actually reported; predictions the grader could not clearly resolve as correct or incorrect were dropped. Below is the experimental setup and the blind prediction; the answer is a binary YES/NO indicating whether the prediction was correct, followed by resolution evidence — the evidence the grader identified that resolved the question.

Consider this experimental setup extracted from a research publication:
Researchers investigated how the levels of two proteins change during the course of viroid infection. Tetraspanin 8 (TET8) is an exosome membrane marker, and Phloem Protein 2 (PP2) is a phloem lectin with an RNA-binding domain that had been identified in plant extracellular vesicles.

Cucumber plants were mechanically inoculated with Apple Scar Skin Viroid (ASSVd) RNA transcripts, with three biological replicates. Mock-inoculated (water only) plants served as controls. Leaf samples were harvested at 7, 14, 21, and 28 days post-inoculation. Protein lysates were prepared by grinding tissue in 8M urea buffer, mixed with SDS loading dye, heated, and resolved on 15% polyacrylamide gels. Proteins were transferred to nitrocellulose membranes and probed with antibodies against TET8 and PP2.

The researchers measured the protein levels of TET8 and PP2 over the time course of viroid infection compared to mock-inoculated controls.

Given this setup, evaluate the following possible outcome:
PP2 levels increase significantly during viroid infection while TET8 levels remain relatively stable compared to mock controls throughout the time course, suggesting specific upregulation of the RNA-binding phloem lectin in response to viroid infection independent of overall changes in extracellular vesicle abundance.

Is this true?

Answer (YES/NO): NO